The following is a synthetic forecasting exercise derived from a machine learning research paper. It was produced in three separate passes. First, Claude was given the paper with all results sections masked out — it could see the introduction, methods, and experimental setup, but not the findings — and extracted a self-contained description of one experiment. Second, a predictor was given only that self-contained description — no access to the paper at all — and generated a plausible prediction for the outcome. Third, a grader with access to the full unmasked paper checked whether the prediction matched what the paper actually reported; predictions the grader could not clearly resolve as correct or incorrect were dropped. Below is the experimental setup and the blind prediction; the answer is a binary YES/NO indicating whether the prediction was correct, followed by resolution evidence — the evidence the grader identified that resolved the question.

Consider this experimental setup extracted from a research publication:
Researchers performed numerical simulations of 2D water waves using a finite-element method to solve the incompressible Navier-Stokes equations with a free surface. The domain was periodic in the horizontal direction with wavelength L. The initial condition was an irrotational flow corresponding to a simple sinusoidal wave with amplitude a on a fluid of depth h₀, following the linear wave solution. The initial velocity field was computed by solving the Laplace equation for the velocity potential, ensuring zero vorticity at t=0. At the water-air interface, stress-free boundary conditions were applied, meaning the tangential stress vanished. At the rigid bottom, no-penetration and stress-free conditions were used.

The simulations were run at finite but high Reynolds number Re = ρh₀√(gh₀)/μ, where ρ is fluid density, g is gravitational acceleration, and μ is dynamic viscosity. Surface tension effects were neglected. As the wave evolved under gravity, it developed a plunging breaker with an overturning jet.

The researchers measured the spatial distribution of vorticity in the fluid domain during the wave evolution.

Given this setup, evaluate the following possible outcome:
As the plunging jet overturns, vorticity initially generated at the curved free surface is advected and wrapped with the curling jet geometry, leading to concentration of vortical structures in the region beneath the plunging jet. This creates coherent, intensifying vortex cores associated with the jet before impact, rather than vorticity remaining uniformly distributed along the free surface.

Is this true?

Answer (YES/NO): NO